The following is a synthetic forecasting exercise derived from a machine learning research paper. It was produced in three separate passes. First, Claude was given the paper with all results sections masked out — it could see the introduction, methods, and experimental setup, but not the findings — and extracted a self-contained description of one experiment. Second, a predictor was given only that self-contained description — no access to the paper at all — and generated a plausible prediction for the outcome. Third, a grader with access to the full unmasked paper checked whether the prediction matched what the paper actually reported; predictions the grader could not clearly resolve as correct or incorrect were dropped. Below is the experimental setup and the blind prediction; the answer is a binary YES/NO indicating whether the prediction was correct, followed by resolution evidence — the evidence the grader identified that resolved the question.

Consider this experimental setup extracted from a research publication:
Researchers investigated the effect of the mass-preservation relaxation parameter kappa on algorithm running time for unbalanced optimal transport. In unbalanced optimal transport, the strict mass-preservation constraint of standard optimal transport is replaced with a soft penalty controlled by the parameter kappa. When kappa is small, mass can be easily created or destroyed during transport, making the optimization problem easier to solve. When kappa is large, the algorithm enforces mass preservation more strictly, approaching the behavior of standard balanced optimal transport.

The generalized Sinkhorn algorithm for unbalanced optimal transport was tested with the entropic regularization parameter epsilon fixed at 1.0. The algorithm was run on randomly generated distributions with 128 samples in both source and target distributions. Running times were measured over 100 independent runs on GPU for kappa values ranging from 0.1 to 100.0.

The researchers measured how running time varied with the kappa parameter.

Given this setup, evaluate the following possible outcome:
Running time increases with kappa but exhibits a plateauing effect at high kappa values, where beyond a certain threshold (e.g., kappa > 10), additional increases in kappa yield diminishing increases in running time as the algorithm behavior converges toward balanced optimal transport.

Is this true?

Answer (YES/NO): NO